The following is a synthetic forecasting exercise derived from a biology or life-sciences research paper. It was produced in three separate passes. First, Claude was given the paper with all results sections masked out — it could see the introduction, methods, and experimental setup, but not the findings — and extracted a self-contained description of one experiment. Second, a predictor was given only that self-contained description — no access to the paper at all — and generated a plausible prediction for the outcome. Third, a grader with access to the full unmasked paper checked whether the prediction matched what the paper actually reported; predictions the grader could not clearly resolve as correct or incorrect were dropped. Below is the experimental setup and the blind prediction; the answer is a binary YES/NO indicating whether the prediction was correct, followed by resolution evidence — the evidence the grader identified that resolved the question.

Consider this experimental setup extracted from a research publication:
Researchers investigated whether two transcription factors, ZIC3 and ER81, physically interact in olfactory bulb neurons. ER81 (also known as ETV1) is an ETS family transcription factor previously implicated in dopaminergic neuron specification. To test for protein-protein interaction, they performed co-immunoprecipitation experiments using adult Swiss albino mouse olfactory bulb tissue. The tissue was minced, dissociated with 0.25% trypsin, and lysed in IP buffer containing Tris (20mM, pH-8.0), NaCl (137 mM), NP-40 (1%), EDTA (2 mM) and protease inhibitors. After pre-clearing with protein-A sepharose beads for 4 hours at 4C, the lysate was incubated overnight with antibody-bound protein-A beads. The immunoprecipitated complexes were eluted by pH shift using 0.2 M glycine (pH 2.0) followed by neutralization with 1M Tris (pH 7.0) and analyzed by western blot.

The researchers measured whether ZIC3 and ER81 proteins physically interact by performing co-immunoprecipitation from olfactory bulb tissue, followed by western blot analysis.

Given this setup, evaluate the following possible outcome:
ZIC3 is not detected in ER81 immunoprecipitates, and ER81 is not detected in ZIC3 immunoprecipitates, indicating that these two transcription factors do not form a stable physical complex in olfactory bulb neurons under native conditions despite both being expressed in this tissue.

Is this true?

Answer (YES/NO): NO